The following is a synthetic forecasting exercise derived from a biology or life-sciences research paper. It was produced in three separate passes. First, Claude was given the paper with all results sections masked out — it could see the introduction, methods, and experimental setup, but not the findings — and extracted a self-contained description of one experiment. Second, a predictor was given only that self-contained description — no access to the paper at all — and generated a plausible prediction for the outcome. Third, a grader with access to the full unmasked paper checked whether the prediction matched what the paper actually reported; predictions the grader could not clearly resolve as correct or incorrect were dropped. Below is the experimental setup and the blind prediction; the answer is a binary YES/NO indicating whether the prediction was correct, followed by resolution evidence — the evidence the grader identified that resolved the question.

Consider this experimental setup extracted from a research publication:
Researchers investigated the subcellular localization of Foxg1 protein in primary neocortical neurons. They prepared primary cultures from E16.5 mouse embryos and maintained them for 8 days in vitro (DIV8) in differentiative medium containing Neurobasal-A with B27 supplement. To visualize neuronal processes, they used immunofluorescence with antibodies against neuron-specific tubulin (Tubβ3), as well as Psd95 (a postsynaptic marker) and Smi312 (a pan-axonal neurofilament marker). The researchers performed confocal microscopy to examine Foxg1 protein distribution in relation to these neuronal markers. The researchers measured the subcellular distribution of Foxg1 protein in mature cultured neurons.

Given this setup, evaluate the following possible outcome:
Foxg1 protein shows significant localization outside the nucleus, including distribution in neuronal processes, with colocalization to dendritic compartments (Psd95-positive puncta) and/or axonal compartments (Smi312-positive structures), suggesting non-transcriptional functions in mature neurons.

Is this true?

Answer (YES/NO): YES